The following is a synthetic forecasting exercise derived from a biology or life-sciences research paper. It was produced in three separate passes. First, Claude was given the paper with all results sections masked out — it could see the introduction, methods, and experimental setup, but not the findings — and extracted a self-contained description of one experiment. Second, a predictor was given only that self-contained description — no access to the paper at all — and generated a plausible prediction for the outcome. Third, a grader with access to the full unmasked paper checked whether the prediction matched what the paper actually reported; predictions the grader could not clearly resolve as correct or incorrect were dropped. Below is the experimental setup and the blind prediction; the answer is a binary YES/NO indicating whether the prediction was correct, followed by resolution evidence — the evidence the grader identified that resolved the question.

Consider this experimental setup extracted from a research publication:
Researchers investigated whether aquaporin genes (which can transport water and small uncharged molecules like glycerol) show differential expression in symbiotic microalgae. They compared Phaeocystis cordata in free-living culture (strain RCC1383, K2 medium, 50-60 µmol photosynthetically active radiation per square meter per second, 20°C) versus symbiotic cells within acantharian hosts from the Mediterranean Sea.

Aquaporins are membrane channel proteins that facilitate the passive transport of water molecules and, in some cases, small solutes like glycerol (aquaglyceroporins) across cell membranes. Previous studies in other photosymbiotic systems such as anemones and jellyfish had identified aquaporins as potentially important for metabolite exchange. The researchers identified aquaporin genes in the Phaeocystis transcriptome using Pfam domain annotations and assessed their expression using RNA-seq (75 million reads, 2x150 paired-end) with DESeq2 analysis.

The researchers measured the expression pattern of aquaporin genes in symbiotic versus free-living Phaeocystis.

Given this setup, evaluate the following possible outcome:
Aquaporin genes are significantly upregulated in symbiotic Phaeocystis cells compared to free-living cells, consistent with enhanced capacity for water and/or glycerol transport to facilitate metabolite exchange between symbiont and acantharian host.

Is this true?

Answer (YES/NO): YES